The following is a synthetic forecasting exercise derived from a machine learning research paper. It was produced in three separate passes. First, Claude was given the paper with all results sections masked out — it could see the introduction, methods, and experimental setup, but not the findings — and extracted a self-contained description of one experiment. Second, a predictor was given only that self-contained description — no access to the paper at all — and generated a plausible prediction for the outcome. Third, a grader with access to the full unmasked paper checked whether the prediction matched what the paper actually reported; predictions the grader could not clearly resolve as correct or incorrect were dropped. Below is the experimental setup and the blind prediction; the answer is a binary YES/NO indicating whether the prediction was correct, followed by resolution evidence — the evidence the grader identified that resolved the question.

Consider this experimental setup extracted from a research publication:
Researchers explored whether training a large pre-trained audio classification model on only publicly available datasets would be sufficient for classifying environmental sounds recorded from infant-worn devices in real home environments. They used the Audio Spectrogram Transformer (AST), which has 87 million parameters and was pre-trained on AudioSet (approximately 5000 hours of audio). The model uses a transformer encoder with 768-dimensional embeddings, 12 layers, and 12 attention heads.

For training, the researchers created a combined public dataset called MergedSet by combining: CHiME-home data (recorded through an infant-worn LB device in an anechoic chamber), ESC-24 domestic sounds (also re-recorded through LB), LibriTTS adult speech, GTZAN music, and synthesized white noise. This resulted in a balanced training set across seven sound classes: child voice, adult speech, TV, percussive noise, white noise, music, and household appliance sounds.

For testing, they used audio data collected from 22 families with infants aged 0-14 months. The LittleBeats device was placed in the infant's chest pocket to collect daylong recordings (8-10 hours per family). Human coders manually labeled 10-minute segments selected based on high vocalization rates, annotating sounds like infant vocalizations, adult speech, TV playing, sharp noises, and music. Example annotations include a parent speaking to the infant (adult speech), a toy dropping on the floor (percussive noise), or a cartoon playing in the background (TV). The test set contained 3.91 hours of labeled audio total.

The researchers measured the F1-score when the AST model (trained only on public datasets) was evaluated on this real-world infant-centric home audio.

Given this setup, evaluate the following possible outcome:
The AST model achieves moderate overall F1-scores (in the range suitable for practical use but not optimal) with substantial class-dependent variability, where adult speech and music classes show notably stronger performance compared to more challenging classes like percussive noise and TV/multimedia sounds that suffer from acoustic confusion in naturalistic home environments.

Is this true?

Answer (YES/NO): NO